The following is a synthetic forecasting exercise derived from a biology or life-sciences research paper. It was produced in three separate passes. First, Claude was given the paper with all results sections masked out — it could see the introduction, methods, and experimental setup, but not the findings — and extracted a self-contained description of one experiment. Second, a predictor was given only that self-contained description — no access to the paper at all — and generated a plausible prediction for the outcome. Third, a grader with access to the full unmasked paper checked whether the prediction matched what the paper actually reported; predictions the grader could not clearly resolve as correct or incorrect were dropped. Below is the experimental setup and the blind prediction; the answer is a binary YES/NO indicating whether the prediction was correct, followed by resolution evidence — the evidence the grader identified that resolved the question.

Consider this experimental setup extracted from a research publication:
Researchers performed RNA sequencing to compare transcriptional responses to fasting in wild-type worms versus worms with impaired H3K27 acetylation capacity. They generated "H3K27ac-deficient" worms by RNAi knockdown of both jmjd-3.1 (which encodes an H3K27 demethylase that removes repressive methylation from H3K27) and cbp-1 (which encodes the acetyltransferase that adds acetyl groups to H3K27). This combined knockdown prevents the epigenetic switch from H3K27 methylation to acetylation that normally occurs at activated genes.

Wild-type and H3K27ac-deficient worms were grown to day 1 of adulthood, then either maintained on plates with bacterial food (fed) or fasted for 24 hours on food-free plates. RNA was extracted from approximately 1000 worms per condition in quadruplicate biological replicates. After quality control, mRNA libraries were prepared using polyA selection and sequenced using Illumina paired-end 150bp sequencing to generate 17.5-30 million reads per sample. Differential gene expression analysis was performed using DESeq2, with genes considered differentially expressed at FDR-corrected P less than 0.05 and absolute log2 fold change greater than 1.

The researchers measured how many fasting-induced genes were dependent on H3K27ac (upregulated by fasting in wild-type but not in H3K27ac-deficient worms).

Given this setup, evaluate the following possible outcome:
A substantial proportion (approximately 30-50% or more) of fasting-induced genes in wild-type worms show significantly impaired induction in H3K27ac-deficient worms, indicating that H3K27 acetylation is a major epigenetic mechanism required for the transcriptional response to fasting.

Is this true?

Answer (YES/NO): NO